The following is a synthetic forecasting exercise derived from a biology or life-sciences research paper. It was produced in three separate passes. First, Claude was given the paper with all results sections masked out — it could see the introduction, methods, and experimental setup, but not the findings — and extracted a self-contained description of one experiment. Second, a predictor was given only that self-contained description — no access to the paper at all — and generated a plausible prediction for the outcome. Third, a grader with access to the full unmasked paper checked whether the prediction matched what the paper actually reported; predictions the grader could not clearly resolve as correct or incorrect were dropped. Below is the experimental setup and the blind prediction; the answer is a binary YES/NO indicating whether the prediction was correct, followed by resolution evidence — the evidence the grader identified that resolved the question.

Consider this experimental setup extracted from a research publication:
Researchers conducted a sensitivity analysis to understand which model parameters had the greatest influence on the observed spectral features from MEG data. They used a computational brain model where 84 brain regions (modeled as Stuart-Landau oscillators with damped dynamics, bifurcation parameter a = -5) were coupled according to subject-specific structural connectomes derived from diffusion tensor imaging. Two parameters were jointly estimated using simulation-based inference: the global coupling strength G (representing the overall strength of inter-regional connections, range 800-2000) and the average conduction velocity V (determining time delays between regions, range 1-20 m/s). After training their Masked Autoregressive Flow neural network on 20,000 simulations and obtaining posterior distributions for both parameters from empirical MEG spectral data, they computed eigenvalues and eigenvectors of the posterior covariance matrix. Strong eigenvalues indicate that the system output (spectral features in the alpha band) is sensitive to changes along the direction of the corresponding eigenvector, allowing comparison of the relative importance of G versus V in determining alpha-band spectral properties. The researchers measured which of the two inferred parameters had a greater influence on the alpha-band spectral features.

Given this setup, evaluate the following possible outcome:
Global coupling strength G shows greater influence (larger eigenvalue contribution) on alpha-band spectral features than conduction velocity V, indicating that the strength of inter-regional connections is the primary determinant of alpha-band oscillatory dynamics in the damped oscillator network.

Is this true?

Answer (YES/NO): NO